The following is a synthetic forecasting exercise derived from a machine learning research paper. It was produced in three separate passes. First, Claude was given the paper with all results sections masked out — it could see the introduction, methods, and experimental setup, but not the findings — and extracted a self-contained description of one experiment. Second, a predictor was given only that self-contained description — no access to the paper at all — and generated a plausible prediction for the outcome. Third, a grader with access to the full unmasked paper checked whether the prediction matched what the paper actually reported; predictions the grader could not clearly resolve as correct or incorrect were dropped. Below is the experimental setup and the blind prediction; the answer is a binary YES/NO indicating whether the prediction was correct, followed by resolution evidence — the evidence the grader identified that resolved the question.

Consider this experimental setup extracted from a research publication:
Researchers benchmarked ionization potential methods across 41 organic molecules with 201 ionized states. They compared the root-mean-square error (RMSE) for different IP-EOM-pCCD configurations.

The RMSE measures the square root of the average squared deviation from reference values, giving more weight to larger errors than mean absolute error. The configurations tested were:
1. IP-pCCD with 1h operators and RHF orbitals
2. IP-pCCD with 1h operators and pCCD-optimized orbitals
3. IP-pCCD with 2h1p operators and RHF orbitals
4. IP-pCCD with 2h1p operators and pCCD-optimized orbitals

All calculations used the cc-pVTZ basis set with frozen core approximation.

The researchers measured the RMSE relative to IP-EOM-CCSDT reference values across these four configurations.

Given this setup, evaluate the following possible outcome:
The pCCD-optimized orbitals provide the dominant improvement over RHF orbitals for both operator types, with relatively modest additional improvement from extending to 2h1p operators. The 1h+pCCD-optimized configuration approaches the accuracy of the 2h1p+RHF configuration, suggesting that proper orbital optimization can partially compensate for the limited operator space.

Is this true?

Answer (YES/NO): NO